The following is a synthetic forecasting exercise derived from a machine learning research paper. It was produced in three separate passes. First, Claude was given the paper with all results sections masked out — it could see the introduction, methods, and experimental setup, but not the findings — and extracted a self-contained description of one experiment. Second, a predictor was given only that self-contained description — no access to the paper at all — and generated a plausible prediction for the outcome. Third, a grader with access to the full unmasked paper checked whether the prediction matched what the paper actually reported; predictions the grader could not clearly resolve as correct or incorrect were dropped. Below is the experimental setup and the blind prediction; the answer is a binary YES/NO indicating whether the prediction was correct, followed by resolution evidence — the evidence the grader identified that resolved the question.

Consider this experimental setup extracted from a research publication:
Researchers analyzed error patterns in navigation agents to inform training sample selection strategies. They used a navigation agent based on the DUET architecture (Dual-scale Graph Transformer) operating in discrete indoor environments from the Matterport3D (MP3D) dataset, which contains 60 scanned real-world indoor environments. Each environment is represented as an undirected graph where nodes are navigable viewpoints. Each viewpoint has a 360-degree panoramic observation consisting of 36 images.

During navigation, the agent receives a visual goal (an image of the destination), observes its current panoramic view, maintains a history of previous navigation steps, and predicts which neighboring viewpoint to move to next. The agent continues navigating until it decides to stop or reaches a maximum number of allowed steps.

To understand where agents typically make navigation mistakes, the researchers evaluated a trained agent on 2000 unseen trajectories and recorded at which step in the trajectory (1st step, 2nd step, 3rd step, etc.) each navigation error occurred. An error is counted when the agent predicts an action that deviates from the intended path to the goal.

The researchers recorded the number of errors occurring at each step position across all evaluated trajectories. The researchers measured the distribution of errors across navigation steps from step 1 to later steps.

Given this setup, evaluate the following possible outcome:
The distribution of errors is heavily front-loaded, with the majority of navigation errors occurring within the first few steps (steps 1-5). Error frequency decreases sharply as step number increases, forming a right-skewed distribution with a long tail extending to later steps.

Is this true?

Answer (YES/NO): YES